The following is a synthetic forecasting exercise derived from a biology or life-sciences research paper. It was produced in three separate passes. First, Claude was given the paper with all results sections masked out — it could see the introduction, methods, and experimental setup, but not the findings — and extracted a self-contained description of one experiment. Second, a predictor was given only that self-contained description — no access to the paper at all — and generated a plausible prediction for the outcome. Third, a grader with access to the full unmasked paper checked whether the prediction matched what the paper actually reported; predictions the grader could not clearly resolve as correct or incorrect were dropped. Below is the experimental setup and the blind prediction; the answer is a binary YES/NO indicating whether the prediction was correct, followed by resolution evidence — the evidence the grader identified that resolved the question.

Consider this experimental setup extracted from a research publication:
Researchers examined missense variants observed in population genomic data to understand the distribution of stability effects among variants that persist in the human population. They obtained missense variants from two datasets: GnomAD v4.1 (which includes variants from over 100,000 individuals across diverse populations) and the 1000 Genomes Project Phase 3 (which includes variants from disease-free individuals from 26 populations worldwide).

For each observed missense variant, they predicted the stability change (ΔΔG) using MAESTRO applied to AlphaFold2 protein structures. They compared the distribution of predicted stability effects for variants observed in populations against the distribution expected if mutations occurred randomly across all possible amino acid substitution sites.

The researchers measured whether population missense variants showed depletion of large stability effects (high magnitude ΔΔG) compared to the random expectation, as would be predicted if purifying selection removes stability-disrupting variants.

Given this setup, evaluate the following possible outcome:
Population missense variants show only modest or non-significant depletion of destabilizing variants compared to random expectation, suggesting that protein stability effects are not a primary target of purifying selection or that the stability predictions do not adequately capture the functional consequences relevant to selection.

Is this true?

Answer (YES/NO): NO